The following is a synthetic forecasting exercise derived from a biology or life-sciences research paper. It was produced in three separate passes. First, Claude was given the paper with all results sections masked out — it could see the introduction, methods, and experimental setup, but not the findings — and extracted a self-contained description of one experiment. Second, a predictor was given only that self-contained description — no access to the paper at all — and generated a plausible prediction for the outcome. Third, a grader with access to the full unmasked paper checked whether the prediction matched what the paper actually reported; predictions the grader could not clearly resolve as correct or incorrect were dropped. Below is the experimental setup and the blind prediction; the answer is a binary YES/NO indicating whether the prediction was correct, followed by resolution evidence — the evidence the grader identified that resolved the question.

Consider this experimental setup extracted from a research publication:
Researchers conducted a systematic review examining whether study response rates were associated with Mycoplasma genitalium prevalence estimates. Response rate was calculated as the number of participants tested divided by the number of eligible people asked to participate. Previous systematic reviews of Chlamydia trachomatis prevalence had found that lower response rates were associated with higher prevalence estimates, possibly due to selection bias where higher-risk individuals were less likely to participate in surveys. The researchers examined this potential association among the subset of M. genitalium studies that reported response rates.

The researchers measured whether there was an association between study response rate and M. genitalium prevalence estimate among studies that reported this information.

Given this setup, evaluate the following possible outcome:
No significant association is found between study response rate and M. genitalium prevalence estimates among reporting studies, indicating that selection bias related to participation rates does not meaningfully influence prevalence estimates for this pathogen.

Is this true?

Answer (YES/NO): YES